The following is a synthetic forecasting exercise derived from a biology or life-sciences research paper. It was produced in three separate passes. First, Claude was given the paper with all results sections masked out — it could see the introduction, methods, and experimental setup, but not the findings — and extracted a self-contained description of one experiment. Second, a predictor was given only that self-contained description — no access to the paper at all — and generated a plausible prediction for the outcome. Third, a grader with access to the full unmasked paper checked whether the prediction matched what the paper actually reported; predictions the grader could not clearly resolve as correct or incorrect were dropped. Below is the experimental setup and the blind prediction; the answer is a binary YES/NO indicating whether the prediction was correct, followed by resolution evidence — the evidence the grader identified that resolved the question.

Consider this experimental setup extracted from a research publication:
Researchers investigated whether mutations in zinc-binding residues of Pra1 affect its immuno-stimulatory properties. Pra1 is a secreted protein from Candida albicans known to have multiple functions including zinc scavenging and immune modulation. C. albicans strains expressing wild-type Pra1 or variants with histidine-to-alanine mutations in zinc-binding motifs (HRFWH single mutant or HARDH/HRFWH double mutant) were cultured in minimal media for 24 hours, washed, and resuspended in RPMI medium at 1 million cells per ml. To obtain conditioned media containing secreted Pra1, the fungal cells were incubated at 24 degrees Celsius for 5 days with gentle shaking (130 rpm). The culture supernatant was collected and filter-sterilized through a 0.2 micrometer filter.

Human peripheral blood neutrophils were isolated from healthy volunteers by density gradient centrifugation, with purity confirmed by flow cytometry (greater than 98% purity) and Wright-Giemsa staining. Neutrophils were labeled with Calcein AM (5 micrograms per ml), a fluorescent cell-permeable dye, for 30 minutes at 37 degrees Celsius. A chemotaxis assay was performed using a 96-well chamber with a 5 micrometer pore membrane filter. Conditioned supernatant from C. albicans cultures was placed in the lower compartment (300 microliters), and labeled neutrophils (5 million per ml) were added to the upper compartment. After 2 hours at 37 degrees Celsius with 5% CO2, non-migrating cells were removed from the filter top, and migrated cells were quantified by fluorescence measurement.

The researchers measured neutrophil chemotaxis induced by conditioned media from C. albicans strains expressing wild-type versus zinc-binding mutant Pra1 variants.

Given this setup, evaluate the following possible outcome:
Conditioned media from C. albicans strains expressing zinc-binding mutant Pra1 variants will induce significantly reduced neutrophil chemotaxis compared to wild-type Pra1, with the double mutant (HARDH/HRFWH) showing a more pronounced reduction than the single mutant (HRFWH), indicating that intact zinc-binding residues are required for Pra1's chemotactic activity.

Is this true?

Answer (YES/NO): NO